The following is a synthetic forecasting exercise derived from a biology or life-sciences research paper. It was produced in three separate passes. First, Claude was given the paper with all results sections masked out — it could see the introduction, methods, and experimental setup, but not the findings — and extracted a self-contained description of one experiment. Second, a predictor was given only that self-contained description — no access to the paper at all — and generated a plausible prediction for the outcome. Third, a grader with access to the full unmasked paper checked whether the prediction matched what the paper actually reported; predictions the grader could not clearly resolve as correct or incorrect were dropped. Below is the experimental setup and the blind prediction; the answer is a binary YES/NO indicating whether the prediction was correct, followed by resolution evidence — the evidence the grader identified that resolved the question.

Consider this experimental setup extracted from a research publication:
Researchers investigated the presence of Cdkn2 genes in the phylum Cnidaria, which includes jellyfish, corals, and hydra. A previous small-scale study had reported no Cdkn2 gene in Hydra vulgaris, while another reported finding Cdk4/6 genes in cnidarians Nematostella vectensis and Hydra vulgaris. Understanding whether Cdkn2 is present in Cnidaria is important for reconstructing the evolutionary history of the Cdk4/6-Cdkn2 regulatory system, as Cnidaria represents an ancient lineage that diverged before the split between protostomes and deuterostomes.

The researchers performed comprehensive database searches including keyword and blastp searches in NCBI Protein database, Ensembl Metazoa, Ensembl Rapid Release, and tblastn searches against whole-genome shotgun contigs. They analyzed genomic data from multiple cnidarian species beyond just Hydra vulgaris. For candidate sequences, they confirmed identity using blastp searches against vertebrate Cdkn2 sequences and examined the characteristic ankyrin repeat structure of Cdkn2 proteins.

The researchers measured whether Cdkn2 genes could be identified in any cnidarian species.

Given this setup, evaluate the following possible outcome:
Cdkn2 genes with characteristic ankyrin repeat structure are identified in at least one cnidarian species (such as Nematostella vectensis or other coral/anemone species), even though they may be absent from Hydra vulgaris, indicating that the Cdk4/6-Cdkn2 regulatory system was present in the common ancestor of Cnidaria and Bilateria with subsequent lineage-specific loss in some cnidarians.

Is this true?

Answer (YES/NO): NO